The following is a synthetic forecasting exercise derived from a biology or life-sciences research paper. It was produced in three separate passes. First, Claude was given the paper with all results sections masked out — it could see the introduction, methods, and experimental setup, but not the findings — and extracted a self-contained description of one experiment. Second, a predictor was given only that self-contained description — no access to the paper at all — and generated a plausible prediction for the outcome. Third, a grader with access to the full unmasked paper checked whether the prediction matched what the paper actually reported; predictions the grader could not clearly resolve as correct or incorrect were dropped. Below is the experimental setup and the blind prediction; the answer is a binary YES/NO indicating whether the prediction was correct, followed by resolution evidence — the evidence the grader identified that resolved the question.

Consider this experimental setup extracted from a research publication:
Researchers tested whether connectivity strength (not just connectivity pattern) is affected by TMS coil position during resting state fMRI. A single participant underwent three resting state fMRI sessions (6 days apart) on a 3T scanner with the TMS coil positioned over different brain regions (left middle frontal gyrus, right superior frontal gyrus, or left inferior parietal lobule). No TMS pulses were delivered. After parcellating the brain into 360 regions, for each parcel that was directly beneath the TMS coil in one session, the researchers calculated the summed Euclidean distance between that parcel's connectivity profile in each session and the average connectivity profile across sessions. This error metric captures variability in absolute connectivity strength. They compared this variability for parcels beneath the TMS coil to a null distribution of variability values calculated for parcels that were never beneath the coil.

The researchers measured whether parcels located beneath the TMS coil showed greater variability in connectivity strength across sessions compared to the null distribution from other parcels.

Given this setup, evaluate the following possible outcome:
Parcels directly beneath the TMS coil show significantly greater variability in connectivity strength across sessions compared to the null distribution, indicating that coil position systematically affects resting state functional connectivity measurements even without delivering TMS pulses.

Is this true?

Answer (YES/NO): NO